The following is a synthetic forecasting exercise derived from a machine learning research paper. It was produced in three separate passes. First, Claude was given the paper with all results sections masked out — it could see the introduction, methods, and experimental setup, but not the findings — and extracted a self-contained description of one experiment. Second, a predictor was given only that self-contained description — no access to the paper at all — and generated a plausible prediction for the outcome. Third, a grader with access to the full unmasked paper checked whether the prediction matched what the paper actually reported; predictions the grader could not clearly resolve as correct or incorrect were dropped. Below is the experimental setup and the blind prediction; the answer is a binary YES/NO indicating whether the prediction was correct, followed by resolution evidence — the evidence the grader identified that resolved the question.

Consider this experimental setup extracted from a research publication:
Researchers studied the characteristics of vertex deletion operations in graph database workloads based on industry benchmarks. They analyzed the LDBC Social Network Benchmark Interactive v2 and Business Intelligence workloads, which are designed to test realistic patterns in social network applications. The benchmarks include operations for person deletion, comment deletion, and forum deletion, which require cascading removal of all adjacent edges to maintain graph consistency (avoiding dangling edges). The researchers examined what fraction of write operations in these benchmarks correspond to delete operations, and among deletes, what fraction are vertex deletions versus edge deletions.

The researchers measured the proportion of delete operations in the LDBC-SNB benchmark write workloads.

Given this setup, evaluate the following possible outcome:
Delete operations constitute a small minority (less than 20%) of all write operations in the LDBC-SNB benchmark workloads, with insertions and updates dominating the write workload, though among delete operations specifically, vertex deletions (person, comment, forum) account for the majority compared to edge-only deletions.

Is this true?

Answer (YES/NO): NO